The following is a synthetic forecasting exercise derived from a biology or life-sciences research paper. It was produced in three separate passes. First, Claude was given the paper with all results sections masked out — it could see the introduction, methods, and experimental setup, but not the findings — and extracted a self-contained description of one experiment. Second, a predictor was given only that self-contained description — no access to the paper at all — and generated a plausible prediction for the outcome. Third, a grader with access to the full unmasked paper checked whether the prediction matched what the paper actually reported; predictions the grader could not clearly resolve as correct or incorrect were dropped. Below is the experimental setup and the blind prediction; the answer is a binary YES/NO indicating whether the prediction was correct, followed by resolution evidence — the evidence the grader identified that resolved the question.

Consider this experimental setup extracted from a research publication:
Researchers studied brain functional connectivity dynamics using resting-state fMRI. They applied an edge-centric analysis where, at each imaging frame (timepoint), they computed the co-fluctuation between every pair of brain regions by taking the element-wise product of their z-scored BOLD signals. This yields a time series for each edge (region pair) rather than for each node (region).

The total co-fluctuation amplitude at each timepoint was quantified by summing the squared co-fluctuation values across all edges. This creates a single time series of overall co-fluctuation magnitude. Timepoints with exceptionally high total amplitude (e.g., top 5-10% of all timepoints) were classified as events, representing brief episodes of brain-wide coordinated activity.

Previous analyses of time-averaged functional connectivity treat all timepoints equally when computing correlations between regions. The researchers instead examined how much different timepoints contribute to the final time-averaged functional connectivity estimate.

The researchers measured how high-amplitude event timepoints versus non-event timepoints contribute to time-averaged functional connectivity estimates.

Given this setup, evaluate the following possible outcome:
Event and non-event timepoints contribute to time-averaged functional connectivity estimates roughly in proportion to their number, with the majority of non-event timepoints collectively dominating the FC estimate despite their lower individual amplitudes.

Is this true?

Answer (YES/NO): NO